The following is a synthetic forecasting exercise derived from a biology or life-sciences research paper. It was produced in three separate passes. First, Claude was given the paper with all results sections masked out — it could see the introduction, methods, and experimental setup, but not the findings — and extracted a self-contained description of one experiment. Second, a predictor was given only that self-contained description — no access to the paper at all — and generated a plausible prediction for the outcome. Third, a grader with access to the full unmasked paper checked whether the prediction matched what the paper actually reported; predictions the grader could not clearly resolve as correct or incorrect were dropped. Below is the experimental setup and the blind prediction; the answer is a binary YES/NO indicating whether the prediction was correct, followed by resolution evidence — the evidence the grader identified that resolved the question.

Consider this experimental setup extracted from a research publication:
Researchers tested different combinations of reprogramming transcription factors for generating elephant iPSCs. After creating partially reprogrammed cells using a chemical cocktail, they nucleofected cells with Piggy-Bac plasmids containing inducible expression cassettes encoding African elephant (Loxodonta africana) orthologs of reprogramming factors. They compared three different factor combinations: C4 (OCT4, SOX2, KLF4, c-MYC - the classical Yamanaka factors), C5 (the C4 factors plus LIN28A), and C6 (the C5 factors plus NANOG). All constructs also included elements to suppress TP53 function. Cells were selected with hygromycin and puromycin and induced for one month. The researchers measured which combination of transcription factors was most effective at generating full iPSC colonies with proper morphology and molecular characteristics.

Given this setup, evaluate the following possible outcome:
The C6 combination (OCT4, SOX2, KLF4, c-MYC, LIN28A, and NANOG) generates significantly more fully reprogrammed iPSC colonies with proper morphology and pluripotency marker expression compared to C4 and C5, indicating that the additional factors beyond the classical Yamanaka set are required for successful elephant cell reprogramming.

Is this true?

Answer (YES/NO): NO